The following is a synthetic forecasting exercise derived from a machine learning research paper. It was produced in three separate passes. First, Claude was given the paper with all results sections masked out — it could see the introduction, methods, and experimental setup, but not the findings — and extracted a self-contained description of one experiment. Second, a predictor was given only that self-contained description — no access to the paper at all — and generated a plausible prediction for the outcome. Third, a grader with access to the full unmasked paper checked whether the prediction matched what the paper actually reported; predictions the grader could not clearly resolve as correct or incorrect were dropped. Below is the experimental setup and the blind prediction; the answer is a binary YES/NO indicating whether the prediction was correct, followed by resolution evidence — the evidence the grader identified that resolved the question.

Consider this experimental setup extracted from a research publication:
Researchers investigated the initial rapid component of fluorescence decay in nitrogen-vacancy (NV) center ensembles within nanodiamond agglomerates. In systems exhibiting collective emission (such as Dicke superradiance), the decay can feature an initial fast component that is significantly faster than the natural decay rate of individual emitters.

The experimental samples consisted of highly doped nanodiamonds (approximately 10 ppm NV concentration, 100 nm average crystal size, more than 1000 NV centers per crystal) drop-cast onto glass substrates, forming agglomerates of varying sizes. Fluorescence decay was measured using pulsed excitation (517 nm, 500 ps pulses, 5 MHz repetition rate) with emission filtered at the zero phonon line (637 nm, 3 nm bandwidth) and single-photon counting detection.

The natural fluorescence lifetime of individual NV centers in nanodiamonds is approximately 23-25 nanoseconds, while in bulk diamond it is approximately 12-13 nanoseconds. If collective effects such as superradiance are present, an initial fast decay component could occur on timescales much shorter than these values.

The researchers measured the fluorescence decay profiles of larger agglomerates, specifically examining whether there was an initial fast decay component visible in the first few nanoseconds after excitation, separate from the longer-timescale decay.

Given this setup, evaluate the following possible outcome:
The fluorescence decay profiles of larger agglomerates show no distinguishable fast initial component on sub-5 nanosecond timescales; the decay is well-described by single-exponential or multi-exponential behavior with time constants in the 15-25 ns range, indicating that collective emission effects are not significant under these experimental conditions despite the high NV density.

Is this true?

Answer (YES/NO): NO